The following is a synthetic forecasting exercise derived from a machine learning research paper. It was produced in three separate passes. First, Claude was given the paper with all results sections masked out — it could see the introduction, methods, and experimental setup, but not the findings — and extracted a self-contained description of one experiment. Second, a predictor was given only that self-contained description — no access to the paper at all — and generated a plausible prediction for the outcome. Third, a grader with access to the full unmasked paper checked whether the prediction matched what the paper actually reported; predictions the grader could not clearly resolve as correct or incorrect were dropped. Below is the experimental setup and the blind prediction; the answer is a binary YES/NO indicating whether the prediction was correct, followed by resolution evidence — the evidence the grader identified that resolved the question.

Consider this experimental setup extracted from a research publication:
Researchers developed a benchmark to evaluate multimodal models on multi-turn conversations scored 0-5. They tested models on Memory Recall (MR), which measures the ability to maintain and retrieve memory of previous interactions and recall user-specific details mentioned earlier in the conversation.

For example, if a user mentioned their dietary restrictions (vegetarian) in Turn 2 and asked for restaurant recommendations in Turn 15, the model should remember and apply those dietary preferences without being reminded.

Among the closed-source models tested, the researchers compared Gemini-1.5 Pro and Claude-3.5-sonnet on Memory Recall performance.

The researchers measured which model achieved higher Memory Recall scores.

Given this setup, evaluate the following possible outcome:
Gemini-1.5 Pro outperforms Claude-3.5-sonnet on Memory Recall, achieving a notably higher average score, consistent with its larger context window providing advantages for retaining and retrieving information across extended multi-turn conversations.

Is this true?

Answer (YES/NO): YES